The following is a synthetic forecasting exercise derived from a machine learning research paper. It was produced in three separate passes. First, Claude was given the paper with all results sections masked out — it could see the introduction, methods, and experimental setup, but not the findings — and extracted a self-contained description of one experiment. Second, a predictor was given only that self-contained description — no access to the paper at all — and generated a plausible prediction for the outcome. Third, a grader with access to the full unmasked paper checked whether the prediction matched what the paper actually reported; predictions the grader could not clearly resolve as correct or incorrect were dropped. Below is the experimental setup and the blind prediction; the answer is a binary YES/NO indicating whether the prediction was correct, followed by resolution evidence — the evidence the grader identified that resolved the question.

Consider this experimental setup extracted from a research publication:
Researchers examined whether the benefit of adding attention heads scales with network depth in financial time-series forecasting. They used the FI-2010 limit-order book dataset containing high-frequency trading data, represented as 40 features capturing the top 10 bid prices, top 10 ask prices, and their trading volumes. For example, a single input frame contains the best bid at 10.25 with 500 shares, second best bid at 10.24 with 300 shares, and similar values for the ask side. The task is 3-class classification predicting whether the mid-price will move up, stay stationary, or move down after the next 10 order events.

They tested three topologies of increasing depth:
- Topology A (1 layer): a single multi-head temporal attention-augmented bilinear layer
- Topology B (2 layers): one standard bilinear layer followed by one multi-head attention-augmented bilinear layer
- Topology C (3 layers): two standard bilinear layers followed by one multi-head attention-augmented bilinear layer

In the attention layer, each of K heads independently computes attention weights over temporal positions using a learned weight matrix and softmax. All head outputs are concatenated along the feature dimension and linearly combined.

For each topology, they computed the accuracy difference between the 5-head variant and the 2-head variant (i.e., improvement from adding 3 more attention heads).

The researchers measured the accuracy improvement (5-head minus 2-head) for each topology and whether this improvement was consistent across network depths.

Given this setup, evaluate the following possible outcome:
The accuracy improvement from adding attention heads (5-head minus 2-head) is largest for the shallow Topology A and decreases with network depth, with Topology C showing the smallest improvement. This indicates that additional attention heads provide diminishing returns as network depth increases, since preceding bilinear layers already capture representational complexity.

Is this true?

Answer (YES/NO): YES